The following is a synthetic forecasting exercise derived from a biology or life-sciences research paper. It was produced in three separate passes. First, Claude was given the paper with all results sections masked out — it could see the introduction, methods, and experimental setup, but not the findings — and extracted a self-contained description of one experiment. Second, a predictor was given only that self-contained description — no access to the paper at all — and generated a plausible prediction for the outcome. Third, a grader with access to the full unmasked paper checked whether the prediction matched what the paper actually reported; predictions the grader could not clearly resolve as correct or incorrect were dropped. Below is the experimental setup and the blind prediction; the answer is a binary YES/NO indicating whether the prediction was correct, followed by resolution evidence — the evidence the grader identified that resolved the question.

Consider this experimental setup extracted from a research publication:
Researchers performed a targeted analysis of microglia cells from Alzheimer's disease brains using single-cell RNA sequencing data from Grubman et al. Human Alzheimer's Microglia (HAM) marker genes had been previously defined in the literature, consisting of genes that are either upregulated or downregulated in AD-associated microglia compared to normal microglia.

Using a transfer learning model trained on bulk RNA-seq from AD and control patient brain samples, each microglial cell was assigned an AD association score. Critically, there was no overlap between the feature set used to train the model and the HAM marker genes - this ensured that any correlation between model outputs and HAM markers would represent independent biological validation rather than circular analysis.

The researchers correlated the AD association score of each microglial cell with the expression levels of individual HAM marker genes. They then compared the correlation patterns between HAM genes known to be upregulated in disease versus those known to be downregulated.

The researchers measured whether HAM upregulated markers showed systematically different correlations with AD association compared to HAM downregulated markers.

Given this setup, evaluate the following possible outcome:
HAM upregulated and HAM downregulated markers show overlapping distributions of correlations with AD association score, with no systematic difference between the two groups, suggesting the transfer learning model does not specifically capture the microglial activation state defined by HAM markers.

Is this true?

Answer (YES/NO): NO